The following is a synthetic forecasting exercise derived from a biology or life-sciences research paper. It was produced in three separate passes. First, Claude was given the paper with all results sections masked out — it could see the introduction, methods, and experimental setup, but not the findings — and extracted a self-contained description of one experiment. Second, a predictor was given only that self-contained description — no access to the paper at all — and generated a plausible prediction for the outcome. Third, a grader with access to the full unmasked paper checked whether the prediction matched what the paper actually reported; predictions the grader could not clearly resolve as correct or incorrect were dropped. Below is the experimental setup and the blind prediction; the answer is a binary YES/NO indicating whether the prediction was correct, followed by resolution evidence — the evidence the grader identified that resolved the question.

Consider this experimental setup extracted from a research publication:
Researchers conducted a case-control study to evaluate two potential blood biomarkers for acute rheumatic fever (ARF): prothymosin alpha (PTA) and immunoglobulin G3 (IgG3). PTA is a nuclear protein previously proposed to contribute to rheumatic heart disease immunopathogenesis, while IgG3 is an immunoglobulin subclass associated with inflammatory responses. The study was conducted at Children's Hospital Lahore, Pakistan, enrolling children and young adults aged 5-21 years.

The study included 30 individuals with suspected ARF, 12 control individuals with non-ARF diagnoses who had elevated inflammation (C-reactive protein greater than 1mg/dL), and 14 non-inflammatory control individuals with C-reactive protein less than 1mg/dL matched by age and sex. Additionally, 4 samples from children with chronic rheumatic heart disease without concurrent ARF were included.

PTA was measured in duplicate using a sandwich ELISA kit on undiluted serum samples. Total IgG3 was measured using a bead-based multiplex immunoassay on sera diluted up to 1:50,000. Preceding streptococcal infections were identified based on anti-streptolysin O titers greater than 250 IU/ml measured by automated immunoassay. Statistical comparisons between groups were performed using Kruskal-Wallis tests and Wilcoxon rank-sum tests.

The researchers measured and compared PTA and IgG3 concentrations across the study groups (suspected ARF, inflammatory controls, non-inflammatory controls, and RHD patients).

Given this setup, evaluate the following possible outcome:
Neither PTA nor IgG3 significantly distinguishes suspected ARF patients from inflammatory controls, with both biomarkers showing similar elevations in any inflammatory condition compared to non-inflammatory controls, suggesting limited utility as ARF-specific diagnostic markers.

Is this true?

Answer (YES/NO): NO